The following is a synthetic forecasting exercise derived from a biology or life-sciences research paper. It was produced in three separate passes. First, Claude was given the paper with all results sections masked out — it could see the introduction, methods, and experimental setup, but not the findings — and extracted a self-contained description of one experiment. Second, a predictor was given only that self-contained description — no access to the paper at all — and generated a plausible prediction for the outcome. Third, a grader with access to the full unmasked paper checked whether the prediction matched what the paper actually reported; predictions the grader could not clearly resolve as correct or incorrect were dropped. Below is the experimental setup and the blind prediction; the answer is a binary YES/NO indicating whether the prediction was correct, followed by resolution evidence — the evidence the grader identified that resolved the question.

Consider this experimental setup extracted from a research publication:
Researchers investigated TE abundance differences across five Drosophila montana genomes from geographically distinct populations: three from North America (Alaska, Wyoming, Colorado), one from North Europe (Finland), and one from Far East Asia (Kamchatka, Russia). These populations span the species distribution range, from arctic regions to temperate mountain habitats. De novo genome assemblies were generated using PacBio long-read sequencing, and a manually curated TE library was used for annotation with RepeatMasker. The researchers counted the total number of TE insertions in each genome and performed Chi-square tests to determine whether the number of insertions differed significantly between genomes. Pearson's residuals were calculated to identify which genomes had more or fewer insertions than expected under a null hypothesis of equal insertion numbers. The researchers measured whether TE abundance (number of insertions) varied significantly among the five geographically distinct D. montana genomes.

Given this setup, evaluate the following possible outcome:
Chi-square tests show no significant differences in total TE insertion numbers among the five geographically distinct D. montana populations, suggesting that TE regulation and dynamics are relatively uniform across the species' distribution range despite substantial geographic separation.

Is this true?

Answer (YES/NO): NO